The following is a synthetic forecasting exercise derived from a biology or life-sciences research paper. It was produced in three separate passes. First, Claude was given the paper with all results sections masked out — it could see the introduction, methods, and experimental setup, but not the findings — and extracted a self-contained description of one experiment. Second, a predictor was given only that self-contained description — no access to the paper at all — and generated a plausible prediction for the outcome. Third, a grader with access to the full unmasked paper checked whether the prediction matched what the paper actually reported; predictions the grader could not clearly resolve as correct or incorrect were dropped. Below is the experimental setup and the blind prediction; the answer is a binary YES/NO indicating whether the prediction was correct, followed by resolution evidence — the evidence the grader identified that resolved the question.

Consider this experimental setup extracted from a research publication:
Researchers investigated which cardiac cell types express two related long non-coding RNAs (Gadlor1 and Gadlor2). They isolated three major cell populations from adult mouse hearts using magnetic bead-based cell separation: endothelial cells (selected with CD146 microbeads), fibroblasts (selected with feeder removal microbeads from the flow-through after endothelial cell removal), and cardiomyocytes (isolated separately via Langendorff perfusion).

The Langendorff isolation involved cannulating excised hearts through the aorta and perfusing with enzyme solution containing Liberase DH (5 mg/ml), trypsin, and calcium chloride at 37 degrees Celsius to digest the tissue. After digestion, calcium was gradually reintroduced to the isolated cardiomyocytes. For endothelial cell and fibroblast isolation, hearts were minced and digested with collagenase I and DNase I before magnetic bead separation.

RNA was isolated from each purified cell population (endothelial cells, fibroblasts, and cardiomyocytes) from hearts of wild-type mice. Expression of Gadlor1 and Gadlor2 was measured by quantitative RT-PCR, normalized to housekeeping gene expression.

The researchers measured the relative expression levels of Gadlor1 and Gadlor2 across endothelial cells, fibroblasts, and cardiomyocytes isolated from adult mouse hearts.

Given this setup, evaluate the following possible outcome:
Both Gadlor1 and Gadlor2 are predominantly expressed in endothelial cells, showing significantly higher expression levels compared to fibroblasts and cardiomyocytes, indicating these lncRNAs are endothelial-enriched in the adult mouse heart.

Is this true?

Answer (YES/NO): YES